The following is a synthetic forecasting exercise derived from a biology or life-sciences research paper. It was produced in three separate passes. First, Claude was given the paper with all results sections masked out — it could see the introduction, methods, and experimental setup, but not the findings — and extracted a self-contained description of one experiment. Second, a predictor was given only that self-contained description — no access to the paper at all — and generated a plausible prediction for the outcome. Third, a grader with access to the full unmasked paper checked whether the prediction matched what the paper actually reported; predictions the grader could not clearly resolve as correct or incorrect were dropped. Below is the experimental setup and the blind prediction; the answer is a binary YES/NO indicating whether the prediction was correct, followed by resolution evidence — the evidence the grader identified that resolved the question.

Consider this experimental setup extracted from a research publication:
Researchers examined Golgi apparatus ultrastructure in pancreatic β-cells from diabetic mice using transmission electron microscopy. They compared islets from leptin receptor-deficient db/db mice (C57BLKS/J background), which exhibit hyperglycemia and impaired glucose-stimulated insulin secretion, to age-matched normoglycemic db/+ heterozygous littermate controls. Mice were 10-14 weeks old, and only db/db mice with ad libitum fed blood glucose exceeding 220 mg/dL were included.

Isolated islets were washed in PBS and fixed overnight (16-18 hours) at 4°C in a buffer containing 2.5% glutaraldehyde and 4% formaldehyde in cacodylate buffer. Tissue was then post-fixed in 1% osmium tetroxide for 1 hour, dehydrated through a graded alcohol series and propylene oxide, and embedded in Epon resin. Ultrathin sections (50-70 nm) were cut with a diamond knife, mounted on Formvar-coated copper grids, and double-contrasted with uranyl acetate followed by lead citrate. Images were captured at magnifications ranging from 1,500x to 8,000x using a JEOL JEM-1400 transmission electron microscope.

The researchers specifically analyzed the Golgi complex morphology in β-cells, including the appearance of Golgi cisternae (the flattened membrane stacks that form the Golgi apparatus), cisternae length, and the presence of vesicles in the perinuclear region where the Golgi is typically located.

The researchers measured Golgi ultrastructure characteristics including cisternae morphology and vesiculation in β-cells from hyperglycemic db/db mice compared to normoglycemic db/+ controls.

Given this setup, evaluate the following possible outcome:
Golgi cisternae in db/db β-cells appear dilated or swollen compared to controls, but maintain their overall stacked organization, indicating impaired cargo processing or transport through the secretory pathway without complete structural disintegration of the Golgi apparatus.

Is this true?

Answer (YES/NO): NO